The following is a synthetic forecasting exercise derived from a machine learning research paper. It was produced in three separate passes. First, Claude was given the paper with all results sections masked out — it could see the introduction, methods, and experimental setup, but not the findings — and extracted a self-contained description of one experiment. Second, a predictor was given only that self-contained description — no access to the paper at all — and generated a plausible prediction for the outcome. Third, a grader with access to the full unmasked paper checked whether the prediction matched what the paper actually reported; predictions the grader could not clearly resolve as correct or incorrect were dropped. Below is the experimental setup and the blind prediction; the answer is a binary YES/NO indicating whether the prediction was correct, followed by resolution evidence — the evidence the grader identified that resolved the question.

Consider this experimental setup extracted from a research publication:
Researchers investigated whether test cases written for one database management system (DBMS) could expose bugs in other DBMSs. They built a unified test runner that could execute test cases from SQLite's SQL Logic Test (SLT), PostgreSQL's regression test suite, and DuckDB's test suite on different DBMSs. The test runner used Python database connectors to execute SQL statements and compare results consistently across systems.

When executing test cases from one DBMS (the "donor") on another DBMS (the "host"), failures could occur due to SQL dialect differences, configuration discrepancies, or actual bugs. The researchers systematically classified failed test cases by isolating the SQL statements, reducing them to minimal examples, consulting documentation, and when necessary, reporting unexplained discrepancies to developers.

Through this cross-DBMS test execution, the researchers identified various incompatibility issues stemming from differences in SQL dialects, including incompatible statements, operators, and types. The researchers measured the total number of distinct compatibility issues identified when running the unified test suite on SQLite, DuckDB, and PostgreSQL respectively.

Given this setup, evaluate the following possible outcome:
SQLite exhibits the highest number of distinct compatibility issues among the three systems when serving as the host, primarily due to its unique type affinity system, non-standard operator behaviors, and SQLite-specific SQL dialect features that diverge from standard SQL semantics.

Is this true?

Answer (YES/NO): NO